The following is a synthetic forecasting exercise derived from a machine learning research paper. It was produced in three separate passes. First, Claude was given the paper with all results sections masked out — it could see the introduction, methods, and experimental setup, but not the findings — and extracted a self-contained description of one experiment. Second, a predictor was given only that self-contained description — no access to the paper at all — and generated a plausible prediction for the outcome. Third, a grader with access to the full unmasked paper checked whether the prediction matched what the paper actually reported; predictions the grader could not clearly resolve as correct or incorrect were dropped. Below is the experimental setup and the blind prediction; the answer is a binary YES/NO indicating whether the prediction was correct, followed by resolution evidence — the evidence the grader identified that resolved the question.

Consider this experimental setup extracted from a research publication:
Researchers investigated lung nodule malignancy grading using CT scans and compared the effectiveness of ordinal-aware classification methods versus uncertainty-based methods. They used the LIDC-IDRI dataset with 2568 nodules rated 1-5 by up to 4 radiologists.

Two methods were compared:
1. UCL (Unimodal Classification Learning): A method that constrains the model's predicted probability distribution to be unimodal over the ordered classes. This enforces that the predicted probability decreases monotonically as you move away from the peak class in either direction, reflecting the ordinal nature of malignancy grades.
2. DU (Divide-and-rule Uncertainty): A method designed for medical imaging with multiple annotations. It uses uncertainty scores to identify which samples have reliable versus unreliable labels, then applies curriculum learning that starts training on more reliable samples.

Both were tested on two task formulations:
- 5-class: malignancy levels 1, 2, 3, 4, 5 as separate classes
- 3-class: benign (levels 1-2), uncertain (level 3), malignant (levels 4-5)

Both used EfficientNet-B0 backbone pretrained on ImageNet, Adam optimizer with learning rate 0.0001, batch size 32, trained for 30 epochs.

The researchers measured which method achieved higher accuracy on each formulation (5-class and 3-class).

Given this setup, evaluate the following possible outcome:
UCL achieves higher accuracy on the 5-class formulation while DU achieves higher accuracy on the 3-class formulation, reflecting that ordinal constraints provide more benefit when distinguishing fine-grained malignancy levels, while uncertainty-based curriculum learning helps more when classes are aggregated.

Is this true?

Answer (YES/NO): NO